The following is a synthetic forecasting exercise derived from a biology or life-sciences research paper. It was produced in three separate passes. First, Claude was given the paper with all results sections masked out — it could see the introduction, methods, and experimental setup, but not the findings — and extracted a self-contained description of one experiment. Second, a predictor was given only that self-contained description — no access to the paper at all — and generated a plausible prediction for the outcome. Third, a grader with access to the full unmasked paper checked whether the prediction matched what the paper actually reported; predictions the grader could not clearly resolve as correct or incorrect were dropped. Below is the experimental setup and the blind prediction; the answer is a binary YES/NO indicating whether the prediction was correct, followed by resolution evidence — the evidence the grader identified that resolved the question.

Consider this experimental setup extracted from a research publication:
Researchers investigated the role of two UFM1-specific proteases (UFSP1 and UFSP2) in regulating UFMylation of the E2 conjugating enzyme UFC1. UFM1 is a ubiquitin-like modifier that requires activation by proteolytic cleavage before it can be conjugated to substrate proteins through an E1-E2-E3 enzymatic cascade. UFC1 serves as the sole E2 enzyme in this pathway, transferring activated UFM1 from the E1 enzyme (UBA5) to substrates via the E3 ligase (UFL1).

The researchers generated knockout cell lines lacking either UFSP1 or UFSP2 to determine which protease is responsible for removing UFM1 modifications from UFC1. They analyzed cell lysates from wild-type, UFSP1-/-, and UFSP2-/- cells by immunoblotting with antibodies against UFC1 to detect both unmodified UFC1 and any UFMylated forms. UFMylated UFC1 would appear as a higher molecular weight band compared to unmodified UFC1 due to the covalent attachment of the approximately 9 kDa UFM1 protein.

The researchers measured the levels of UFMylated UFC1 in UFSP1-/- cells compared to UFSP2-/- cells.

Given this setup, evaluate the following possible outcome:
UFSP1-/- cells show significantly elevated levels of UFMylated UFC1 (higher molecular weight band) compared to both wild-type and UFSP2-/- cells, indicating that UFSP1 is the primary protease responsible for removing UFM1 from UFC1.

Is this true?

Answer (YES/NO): YES